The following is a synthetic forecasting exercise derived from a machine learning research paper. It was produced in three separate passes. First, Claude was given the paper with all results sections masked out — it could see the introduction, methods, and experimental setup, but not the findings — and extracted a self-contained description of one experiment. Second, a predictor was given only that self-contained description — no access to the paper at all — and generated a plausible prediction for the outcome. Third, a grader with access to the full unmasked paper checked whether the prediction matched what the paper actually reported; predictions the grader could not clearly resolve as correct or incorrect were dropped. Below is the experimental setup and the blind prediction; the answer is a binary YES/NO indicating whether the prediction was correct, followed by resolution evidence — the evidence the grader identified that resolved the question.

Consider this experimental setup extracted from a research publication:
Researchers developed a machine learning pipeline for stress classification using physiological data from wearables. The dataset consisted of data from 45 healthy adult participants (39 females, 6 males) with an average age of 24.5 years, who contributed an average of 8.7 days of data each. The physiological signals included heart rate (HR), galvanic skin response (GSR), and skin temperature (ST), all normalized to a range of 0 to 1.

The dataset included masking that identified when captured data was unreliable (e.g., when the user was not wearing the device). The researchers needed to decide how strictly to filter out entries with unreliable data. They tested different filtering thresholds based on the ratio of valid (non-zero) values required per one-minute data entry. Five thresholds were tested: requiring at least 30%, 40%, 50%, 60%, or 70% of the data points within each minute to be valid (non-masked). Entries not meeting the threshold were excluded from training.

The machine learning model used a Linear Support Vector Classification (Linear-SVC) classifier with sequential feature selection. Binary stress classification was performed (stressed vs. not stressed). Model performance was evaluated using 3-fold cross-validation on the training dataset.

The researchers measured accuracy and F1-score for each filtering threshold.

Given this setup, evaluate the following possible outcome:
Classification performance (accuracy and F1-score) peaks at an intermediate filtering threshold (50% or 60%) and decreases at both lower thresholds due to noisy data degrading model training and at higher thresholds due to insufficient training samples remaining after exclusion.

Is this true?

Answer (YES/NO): YES